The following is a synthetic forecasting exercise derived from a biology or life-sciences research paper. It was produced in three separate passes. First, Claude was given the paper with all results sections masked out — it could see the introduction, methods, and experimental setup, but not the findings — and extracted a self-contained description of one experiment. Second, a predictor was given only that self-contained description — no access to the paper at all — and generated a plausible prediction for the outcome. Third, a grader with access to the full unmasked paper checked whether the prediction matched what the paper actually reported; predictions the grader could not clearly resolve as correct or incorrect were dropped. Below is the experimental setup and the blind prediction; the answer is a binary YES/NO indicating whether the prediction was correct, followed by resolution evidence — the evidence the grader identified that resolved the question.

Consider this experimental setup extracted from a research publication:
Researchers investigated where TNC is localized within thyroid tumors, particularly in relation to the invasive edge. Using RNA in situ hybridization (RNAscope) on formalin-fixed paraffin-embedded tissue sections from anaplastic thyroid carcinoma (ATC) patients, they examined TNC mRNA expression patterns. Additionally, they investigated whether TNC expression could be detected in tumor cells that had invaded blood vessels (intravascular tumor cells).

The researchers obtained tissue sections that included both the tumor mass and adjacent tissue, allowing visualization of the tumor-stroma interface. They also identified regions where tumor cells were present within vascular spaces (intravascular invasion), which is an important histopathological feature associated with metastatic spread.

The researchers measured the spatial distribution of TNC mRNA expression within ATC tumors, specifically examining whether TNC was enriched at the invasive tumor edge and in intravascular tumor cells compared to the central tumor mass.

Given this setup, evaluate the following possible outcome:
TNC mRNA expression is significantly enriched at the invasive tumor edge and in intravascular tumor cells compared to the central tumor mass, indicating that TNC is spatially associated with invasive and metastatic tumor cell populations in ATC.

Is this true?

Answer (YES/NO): YES